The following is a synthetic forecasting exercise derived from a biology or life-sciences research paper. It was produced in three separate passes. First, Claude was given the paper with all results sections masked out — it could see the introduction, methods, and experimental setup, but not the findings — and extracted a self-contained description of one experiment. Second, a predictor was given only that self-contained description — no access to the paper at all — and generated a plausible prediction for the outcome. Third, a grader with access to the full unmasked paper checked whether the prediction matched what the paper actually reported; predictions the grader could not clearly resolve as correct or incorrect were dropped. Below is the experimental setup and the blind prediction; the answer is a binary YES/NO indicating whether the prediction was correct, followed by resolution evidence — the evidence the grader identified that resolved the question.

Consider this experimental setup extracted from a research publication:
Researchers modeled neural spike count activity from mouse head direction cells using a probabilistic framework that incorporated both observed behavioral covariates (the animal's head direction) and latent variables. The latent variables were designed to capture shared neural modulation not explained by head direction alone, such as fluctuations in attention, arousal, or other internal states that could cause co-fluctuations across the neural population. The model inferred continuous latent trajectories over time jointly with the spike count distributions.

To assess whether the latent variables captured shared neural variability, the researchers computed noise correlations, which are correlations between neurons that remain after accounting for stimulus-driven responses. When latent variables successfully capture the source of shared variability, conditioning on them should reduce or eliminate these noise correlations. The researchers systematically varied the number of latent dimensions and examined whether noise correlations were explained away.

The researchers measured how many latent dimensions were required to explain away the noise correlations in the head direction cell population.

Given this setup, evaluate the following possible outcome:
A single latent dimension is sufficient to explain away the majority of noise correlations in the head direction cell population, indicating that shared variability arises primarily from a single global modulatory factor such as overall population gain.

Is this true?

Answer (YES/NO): NO